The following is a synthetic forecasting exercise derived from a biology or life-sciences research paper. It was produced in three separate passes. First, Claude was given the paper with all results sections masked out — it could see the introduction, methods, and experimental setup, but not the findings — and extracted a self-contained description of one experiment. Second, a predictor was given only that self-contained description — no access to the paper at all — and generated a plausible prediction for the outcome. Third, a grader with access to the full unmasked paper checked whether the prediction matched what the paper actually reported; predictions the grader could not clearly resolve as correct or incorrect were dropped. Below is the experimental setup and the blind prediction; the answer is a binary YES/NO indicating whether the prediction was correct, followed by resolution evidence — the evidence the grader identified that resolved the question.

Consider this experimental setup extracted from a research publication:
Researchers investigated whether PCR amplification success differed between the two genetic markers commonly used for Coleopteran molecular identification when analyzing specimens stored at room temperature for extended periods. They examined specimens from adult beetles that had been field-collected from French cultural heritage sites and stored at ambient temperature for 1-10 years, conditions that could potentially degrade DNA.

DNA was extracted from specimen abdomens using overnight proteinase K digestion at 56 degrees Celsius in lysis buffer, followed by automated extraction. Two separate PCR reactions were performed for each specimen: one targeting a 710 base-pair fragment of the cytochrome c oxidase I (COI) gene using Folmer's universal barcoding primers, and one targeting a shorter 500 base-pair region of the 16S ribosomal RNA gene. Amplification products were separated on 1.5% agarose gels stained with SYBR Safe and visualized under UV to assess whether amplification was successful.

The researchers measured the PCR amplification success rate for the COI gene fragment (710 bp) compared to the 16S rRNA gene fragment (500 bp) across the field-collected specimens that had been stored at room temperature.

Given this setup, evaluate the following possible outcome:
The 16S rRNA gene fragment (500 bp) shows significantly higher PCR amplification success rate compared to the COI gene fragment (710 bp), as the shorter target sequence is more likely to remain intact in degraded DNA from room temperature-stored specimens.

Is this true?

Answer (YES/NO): NO